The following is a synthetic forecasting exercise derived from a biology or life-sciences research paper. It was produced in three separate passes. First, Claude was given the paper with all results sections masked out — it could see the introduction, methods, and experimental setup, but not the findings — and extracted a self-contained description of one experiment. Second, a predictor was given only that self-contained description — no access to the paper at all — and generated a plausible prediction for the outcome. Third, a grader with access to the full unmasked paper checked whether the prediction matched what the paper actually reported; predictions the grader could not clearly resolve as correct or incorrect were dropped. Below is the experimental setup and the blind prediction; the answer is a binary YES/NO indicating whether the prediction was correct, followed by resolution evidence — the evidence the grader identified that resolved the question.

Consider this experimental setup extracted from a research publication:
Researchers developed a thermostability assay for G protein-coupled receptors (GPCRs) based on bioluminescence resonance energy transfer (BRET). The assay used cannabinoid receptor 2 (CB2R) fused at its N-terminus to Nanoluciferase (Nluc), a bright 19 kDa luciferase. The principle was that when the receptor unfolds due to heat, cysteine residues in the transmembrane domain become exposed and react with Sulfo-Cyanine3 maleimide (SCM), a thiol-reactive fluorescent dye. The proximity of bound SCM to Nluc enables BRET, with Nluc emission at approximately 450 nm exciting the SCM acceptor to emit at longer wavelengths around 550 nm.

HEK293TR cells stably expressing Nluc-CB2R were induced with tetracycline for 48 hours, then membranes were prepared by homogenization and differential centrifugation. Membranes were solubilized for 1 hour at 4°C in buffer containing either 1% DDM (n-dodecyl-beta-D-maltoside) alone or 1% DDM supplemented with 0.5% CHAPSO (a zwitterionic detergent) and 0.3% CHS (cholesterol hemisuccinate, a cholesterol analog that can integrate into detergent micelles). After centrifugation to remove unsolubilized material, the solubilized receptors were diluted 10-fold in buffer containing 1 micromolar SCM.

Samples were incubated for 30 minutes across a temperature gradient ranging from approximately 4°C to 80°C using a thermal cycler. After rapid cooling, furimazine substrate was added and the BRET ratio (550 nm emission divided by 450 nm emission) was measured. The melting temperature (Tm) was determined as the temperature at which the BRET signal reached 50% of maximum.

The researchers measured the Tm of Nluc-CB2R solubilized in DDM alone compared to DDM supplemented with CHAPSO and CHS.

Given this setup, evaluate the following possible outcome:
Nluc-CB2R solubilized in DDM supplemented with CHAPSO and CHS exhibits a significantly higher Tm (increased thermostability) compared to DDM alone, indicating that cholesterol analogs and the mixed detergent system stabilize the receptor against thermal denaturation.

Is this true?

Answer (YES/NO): YES